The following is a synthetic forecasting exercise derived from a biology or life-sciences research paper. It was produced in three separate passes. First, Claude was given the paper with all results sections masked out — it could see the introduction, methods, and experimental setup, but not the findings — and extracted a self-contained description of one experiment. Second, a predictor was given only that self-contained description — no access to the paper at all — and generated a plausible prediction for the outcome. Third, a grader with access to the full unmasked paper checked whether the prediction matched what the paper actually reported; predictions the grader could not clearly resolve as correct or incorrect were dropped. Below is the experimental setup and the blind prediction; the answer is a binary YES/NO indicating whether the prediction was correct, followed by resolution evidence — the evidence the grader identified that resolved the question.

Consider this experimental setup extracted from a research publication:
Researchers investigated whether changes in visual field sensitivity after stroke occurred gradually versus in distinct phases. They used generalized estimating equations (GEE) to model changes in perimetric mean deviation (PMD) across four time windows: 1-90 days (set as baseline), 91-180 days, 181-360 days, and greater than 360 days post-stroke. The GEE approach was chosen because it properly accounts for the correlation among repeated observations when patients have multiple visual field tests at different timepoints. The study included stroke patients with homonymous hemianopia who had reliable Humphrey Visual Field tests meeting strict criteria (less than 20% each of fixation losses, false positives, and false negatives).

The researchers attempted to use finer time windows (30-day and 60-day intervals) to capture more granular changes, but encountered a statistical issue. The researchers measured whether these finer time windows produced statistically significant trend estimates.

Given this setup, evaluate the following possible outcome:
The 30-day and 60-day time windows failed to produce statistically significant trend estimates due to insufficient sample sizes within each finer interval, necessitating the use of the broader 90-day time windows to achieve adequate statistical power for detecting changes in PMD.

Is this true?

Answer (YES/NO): YES